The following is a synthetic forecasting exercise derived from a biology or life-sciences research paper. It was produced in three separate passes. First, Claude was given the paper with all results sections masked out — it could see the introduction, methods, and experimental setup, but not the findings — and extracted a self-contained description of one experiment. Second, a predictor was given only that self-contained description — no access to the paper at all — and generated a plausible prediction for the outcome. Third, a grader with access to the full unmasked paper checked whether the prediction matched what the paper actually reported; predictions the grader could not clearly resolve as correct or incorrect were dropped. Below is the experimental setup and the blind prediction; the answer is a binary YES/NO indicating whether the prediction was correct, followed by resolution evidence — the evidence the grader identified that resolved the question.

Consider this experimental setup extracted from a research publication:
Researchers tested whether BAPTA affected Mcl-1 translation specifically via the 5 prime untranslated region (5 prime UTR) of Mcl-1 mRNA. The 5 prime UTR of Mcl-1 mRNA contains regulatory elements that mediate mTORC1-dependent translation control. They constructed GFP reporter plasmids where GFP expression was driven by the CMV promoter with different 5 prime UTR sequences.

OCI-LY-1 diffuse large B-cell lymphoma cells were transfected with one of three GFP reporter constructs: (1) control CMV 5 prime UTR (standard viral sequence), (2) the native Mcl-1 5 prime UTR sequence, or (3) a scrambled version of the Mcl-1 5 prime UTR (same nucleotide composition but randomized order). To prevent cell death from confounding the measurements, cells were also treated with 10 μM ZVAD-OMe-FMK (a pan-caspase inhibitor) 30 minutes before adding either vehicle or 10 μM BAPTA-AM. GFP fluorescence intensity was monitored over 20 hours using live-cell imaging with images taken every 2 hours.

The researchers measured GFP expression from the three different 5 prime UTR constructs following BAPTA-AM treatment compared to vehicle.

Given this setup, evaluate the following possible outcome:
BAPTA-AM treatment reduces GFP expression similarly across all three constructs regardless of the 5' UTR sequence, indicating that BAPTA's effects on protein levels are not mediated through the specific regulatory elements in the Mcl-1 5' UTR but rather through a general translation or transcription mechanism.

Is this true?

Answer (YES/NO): YES